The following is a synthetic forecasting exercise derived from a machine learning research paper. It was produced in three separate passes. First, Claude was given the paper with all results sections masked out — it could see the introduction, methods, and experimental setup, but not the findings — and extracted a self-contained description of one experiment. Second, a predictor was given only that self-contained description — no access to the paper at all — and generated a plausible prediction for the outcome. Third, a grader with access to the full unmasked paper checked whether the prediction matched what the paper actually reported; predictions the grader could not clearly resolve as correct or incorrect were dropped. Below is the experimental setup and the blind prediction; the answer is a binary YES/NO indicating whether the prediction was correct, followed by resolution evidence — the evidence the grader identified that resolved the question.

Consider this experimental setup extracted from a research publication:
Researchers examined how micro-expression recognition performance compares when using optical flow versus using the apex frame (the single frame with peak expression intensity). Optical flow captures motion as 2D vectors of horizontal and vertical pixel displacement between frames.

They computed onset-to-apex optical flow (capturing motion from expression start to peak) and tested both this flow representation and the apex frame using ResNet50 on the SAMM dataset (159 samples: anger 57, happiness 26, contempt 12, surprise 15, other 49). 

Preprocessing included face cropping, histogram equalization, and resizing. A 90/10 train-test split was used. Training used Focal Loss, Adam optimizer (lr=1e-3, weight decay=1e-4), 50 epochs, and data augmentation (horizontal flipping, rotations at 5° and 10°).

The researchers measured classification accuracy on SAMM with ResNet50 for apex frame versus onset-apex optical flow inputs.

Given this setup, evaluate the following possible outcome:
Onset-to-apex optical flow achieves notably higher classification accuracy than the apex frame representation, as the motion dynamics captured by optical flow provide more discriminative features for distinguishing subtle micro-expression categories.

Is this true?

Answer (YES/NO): NO